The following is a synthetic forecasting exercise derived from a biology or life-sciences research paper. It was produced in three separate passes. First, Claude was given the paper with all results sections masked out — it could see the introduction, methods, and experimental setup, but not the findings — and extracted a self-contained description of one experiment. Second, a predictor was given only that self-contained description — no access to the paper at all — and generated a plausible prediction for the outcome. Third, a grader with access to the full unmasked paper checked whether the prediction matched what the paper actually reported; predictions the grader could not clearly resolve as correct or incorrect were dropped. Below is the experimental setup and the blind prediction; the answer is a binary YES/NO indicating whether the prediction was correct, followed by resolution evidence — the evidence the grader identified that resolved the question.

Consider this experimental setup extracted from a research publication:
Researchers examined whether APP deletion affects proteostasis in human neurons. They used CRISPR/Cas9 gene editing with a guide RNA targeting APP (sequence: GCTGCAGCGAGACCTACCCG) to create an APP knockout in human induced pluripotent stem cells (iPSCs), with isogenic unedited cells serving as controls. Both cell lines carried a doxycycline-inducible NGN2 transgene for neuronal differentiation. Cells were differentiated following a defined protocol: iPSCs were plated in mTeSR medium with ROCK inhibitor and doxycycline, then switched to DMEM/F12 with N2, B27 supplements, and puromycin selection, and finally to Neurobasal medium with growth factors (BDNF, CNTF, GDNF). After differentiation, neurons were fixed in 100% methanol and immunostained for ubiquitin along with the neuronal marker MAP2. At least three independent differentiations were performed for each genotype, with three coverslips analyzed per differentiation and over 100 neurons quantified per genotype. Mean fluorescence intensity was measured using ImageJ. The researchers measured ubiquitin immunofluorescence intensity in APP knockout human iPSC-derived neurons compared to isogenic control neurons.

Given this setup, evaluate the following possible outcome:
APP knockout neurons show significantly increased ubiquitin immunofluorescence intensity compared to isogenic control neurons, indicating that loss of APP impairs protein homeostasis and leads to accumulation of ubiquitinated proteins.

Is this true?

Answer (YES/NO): YES